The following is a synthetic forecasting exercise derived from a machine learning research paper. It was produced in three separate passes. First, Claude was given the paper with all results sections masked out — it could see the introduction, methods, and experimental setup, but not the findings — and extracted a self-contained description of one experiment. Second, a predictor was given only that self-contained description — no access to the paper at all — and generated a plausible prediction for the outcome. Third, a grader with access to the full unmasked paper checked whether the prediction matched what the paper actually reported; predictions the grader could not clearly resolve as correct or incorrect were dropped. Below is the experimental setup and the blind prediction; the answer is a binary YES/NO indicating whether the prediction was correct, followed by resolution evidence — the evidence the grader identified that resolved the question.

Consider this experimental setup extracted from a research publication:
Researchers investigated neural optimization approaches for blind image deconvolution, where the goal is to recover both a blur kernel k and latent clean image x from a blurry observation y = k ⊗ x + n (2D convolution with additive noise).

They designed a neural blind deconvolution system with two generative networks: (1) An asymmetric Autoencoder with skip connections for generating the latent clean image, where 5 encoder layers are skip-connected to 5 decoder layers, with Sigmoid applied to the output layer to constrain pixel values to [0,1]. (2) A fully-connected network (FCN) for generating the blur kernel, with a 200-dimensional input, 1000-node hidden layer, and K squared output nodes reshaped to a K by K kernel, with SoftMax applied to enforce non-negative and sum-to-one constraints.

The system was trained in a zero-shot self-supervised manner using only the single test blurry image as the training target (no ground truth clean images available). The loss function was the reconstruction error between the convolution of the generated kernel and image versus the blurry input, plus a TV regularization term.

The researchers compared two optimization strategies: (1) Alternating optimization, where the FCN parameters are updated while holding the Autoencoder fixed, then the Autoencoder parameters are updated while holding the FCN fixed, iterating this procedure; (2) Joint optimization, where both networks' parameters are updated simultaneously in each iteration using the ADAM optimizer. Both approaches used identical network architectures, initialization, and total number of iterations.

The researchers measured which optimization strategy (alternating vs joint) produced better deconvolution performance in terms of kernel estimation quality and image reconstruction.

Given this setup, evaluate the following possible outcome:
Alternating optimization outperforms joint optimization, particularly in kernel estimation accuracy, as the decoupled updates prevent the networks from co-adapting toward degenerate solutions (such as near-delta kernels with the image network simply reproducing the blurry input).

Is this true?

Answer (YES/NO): NO